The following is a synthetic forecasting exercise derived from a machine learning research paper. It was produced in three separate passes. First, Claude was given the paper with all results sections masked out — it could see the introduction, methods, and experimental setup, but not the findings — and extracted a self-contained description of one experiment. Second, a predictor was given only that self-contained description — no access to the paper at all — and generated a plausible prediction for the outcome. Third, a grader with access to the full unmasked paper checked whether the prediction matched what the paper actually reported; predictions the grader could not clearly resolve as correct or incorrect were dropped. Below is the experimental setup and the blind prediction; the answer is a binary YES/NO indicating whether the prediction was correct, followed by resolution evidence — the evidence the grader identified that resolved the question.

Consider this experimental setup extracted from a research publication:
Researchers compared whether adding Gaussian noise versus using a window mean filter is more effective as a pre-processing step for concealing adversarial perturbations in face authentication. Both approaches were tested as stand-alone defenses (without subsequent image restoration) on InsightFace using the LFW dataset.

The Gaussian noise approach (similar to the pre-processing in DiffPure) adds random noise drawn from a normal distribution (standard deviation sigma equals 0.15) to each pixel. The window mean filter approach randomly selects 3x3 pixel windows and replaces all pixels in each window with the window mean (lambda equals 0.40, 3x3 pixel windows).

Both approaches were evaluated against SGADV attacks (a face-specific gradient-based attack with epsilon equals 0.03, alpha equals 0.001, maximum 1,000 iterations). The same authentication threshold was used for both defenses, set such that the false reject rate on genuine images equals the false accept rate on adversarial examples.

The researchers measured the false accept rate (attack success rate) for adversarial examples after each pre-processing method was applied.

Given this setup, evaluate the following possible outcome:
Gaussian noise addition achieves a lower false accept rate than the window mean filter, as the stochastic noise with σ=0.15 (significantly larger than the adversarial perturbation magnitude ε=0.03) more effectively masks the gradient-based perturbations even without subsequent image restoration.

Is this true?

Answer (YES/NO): NO